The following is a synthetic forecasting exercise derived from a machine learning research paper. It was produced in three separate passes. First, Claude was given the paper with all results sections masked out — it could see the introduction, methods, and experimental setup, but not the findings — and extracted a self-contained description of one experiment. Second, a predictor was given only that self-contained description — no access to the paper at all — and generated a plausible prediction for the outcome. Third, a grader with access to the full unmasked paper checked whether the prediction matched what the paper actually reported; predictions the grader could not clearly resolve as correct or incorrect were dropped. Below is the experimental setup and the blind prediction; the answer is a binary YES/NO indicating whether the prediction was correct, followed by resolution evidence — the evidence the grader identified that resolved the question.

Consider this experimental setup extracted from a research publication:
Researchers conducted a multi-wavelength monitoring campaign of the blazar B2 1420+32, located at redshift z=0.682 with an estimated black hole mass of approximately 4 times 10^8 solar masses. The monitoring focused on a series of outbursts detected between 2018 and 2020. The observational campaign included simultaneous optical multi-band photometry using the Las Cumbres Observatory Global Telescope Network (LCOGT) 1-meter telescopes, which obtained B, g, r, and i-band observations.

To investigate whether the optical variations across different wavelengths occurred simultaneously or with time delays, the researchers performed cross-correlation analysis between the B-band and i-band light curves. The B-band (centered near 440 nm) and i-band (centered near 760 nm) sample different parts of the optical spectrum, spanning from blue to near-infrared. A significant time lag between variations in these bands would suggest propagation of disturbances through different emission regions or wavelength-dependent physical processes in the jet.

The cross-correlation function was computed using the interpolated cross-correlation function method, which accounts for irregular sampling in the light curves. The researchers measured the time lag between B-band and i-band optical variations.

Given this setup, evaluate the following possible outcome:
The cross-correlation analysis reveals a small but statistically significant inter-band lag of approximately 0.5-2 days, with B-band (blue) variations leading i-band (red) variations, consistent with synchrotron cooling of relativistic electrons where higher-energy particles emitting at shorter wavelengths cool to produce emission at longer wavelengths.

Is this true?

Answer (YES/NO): NO